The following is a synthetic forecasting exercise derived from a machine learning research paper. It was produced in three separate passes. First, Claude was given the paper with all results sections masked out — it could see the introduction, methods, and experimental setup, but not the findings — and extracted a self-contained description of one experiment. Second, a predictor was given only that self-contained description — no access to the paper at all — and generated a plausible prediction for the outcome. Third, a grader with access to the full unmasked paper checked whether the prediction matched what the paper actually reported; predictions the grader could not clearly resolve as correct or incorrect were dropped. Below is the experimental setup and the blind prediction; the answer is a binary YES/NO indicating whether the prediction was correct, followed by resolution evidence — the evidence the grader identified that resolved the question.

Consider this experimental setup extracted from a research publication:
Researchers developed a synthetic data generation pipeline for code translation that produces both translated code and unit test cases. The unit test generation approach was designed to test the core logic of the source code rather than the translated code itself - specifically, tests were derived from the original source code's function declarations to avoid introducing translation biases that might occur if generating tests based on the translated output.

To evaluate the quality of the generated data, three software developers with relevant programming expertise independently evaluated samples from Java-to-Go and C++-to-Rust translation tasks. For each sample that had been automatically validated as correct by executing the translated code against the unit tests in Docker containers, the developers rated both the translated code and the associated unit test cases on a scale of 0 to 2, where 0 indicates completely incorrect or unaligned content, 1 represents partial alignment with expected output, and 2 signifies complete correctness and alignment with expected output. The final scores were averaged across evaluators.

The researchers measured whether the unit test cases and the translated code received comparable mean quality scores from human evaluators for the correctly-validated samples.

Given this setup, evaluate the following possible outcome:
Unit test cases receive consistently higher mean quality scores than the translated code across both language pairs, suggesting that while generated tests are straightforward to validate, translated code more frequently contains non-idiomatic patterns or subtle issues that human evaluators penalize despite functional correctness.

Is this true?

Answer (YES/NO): NO